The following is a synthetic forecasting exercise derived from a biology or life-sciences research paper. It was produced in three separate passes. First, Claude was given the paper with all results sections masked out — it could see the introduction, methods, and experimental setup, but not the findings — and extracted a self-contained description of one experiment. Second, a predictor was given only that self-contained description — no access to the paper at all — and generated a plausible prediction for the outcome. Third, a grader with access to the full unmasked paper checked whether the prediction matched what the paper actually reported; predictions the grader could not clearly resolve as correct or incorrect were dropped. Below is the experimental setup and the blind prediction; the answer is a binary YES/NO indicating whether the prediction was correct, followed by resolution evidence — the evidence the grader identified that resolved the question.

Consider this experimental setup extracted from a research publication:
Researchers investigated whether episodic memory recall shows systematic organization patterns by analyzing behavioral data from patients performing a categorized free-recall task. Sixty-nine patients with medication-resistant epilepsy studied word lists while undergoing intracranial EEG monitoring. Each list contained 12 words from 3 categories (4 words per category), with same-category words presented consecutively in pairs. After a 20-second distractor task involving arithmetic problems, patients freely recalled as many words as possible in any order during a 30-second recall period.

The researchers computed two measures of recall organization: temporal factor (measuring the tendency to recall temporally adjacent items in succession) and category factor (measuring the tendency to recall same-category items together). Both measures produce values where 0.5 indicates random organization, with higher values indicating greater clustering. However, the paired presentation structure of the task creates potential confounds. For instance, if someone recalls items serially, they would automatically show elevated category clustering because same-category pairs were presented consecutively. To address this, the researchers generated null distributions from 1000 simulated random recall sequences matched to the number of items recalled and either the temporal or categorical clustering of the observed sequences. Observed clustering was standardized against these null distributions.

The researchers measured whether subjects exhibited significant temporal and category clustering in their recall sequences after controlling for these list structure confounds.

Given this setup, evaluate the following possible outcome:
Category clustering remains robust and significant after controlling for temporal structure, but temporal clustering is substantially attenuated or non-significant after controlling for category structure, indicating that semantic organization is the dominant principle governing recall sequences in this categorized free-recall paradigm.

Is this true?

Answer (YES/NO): NO